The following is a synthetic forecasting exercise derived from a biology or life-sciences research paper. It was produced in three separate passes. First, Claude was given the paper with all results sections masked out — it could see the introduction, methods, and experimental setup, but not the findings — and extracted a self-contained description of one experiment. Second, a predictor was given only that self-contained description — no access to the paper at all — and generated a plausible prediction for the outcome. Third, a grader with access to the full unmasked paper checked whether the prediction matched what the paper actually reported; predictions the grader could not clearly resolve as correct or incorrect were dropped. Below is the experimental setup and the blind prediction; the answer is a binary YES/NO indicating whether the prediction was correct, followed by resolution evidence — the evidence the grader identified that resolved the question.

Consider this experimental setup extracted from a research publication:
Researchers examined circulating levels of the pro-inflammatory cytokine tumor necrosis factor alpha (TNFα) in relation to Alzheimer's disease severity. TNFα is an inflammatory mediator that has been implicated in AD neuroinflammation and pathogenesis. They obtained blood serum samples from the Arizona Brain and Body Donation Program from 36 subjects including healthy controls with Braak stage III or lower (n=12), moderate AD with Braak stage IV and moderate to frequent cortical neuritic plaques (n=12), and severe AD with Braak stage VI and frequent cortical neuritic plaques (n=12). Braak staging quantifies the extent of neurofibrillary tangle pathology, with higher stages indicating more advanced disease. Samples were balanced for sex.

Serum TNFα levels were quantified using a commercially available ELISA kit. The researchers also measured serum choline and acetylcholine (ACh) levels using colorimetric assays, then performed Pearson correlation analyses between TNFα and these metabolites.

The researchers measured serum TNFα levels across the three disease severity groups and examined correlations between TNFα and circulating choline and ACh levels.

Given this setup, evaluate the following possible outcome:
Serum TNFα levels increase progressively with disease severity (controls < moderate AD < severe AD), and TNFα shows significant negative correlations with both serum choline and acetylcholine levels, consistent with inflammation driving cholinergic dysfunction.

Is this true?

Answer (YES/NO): YES